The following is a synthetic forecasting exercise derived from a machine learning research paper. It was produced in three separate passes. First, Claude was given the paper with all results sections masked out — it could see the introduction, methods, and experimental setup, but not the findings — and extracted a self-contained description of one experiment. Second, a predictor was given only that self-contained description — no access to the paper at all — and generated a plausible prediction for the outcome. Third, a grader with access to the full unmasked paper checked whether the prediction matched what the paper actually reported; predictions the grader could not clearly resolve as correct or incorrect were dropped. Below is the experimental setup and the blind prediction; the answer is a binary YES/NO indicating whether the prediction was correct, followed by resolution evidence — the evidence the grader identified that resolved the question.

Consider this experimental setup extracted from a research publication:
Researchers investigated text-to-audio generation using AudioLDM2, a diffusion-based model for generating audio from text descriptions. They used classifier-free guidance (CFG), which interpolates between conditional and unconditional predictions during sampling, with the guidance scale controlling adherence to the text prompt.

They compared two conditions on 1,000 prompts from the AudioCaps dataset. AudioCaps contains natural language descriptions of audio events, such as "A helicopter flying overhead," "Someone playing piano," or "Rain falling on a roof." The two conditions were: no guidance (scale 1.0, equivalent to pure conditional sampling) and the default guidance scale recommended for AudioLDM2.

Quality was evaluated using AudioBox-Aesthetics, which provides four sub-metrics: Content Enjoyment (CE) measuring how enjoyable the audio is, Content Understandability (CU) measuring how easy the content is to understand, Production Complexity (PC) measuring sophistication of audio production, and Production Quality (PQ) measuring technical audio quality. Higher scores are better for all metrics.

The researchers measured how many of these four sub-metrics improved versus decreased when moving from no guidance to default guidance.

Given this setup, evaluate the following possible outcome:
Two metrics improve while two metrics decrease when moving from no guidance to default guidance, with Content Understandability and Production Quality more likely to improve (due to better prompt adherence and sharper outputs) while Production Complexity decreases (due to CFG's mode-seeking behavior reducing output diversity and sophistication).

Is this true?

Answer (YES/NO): NO